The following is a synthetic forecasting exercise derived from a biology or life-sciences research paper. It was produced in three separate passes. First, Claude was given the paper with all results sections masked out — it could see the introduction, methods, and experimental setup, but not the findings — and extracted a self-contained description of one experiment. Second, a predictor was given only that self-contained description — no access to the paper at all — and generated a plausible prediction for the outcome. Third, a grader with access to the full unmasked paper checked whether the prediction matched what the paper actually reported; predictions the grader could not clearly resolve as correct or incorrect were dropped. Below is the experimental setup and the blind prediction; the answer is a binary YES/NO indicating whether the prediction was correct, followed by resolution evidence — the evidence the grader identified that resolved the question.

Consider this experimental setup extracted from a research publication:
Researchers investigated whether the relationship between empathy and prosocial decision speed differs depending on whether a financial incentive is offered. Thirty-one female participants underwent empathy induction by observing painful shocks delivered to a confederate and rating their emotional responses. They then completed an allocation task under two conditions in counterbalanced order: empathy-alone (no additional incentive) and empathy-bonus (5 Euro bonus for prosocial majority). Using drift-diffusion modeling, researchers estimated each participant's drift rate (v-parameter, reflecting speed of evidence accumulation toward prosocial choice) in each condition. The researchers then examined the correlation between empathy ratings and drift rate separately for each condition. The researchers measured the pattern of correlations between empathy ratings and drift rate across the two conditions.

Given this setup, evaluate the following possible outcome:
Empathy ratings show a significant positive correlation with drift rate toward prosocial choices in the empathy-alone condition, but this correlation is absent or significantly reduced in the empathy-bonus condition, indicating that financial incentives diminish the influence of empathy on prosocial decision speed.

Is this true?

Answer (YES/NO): YES